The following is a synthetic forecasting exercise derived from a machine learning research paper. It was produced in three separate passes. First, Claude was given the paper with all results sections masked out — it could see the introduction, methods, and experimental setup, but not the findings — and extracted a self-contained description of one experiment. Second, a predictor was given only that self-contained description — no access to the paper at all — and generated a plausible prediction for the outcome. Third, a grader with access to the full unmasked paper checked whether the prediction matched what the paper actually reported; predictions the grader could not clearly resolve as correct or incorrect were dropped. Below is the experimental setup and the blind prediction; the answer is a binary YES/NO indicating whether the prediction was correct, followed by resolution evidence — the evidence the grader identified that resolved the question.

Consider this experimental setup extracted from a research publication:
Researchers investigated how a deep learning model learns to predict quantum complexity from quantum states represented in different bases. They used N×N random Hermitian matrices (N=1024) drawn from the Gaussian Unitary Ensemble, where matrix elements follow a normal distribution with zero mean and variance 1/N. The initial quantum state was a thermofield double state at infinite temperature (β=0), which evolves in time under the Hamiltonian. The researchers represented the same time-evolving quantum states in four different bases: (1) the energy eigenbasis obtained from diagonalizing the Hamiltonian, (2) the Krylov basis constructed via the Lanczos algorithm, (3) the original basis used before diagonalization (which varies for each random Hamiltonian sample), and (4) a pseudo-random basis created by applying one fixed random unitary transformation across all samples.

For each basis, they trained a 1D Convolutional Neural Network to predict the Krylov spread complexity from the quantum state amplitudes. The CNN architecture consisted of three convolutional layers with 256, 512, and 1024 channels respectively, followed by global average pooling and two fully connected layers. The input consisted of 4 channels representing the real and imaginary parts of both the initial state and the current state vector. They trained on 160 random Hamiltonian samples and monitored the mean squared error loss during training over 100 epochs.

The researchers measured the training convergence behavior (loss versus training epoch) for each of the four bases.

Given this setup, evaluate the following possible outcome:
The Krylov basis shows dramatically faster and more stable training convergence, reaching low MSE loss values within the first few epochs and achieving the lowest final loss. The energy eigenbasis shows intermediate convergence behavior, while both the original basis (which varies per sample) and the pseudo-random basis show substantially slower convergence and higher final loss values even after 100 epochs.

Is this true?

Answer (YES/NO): NO